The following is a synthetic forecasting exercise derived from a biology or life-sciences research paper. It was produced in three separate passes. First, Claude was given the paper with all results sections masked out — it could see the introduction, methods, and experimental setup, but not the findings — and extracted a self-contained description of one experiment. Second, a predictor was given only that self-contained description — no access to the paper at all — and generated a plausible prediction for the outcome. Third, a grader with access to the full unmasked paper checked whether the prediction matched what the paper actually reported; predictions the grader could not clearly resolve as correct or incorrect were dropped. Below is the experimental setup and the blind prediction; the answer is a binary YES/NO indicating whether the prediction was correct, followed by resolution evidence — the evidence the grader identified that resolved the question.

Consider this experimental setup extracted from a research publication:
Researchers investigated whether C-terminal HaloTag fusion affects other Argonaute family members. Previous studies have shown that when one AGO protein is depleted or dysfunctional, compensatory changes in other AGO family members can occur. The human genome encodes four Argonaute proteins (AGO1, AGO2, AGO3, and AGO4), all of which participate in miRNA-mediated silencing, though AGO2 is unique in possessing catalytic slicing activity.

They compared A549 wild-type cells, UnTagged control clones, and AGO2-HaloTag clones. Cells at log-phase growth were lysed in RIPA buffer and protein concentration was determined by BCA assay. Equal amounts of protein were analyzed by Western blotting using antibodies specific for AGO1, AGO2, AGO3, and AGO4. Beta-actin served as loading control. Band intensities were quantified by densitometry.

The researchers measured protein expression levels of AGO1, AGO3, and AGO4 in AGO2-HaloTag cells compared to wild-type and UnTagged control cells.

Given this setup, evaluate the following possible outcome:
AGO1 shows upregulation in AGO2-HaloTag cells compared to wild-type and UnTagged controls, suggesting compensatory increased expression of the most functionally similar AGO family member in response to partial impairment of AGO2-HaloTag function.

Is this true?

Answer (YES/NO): YES